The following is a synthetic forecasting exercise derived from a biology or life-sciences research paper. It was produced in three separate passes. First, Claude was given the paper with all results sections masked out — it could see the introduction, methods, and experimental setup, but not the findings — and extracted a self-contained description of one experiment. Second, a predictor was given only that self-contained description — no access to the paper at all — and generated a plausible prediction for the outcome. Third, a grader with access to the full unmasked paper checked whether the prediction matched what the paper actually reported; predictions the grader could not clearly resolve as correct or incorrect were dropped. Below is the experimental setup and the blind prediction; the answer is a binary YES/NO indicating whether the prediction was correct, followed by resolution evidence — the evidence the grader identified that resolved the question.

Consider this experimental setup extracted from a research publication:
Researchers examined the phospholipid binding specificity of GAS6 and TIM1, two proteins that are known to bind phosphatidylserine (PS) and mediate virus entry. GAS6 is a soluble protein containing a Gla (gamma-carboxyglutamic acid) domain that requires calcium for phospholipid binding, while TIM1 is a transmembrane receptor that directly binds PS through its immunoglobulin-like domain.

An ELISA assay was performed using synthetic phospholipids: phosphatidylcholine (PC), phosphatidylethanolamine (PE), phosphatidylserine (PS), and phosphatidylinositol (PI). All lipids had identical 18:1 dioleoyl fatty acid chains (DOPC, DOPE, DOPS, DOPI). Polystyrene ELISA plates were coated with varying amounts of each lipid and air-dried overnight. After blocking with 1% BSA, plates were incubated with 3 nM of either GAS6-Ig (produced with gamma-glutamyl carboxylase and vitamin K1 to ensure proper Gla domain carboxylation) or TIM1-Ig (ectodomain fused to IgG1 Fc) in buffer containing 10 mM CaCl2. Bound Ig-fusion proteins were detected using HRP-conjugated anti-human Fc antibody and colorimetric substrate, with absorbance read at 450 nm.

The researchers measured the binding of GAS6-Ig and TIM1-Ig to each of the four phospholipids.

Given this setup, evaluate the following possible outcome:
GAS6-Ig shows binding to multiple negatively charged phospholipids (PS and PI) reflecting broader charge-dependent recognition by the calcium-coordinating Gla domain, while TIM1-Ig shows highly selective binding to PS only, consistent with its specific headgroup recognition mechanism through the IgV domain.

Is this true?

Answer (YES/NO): NO